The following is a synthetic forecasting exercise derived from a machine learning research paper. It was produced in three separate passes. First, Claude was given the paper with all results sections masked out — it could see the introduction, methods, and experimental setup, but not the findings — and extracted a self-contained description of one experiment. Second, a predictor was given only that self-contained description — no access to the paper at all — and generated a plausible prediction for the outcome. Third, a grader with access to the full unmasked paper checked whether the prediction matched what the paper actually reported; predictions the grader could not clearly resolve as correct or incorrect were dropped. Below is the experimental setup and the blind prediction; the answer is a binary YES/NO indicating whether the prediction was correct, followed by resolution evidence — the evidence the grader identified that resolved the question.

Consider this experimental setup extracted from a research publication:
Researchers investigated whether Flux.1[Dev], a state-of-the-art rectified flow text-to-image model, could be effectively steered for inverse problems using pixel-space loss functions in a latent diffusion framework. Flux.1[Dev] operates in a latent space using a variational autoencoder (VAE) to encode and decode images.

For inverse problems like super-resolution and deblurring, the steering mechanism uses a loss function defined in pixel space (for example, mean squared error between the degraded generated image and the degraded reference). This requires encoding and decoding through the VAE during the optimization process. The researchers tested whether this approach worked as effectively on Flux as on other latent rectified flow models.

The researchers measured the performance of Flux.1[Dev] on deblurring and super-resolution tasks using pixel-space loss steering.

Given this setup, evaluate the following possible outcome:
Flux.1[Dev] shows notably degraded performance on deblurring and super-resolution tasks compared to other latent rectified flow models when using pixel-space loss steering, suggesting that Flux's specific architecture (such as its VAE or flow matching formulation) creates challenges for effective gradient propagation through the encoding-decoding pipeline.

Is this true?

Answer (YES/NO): NO